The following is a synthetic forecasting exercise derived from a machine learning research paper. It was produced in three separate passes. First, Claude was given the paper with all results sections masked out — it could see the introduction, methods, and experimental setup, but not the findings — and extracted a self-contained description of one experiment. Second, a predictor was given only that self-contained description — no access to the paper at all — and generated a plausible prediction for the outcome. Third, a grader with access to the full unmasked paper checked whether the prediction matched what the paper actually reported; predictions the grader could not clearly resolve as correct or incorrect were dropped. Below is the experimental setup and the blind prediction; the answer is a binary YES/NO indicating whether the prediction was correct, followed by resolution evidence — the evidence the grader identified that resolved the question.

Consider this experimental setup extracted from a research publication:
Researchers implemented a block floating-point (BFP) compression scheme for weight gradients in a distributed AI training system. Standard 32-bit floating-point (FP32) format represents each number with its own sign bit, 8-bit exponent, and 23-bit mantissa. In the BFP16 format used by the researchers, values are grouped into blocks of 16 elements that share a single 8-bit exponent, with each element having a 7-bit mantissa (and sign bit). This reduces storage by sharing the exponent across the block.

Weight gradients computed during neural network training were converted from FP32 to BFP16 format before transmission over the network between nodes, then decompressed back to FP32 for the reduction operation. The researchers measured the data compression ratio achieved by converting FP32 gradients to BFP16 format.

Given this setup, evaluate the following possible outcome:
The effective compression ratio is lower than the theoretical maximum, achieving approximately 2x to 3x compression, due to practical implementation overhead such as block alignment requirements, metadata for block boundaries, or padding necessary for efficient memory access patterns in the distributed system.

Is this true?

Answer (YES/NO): NO